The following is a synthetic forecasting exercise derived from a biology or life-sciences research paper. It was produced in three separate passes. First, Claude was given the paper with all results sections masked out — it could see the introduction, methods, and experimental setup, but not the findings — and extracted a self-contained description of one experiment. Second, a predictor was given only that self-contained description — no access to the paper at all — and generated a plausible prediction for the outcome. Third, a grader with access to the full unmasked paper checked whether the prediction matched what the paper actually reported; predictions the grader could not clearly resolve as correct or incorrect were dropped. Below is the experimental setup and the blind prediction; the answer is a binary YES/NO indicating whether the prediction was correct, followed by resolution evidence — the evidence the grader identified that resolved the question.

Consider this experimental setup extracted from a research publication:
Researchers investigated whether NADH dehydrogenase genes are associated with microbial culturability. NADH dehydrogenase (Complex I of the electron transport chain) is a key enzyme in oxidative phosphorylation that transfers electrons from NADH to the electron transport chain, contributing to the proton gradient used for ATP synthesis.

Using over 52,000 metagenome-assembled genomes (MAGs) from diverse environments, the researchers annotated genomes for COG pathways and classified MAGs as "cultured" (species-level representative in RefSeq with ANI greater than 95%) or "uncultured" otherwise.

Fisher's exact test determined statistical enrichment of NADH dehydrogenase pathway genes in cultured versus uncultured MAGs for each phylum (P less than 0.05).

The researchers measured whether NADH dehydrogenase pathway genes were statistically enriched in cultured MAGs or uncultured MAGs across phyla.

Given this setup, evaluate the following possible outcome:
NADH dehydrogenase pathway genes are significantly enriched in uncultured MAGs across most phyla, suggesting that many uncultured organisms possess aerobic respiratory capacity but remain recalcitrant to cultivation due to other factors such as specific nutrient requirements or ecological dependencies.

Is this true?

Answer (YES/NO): YES